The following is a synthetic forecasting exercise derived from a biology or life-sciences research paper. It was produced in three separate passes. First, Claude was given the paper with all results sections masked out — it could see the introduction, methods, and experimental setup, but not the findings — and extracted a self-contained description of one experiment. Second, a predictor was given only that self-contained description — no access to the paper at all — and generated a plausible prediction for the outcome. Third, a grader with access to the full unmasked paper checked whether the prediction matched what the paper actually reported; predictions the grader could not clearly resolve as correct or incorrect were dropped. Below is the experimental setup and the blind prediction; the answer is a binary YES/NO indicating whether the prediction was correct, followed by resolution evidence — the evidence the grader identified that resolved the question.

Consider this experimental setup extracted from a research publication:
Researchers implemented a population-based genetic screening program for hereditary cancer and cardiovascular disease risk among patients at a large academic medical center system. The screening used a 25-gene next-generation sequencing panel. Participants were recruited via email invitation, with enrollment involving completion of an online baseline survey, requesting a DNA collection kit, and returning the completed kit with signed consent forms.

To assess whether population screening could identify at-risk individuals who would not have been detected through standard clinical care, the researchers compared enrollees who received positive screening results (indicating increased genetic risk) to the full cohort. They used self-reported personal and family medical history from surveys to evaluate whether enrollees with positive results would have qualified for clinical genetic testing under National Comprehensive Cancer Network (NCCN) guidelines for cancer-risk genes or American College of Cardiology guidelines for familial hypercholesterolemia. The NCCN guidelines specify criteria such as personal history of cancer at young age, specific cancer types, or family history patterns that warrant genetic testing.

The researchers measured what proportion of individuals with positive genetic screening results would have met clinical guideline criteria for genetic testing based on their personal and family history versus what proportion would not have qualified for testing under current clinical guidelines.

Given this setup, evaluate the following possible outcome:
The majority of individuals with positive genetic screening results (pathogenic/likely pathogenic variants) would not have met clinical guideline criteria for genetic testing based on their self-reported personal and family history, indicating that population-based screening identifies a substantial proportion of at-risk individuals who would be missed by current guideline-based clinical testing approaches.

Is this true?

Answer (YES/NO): YES